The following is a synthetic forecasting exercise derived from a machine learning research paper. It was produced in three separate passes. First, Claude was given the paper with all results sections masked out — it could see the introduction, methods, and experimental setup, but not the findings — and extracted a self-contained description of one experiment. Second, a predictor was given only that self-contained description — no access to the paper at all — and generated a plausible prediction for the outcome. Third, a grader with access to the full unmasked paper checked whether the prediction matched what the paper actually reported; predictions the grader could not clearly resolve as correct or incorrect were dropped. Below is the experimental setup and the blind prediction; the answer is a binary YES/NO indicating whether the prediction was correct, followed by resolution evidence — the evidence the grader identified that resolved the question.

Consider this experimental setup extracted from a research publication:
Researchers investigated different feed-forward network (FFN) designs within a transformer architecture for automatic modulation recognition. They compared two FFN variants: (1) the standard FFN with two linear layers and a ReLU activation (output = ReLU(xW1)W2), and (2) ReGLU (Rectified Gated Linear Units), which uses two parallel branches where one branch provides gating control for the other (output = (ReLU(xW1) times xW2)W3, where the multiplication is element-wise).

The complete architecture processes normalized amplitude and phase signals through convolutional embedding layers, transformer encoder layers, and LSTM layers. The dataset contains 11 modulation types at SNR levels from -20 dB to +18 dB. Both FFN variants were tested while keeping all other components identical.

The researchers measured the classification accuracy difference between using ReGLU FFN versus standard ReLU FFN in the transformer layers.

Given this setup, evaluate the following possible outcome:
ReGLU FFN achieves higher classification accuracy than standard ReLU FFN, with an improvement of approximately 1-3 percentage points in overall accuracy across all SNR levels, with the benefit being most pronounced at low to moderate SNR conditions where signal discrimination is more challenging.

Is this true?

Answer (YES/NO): NO